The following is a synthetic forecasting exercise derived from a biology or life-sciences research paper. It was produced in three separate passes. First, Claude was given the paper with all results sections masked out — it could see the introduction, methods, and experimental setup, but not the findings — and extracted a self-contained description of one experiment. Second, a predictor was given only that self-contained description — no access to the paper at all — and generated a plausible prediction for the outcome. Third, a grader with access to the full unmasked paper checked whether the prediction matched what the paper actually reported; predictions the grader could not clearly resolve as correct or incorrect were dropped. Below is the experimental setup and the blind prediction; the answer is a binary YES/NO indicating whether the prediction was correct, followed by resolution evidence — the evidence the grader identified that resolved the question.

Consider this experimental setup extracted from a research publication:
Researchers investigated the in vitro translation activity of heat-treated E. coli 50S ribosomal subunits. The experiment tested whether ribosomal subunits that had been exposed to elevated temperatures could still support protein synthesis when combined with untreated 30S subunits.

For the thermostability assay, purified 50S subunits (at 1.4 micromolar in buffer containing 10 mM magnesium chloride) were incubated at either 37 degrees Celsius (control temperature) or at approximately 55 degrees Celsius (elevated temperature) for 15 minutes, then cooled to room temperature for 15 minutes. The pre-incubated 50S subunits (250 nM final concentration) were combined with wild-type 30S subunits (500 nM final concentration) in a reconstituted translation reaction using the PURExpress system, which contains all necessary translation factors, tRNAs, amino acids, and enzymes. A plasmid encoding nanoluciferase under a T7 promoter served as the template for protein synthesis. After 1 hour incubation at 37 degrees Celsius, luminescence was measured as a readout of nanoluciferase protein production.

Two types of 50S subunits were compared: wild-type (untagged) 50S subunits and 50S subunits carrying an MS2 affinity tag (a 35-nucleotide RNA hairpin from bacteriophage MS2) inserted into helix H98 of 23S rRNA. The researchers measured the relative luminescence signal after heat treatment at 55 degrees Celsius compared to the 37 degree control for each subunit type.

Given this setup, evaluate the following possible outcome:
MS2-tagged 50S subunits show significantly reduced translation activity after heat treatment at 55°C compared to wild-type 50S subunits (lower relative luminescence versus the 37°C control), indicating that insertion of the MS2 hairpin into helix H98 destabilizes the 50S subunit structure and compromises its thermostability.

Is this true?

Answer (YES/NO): YES